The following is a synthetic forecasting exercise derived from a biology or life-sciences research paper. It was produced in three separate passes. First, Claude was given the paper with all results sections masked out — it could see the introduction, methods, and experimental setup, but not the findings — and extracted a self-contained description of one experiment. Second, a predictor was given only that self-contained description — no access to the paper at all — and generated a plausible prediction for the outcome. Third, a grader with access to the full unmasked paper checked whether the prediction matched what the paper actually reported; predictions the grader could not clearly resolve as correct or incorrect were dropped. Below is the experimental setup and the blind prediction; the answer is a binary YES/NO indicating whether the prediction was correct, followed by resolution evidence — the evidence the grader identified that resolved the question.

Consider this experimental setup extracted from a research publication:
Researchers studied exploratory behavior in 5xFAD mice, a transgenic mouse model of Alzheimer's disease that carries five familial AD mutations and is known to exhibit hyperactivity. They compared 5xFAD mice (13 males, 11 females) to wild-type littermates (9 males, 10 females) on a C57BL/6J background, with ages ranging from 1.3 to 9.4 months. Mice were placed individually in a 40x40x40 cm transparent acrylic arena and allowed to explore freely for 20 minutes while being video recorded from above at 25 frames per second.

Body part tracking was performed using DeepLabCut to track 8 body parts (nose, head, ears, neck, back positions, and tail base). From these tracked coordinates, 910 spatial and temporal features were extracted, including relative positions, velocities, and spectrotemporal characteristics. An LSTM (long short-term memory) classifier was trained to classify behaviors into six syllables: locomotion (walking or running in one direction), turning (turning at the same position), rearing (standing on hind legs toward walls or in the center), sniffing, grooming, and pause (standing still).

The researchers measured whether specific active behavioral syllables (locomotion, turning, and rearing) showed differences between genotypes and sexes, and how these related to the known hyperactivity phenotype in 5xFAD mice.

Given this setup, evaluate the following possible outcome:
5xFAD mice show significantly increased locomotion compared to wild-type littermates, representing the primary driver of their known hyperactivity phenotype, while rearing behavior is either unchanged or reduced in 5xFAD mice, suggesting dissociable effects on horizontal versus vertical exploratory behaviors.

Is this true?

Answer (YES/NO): NO